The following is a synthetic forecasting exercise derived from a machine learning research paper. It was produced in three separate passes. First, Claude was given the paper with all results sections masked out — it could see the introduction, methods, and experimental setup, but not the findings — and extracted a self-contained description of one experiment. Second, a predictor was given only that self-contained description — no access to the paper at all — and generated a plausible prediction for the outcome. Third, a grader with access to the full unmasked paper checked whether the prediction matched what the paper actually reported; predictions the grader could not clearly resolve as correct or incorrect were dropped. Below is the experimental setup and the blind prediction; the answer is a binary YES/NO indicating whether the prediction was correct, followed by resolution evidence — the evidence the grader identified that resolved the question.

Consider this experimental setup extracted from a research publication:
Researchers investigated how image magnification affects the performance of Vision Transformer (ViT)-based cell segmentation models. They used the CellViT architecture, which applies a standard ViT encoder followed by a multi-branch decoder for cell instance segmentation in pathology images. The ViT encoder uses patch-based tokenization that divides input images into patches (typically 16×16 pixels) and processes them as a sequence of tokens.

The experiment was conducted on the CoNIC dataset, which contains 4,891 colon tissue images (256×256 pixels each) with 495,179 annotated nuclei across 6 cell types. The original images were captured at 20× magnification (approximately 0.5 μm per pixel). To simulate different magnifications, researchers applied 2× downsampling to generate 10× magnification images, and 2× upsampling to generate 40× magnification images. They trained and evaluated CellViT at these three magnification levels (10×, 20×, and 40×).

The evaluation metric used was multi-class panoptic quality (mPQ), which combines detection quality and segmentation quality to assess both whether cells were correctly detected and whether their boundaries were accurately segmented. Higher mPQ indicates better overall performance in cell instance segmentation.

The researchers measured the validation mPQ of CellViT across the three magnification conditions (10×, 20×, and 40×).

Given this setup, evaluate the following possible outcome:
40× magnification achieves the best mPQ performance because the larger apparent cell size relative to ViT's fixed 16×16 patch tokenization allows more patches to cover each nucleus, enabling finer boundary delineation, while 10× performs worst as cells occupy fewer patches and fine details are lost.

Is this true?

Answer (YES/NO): YES